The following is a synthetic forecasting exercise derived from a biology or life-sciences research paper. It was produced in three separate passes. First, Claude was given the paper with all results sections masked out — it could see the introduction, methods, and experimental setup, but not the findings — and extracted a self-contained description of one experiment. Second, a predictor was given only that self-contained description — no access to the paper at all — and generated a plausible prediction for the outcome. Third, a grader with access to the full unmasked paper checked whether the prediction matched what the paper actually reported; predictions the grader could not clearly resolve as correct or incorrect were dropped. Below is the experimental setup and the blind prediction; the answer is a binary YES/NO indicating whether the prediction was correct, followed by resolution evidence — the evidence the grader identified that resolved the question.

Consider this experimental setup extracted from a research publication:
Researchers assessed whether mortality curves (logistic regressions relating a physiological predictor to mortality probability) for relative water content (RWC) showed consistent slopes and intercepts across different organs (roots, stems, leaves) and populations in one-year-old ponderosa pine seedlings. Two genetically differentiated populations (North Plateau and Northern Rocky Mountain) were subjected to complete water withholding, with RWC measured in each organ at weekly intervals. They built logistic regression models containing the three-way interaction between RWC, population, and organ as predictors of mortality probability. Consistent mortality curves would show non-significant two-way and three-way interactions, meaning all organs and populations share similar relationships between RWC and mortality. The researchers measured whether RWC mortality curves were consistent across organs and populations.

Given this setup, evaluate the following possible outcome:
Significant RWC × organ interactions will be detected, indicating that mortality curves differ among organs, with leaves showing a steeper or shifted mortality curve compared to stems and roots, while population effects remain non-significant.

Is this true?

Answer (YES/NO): NO